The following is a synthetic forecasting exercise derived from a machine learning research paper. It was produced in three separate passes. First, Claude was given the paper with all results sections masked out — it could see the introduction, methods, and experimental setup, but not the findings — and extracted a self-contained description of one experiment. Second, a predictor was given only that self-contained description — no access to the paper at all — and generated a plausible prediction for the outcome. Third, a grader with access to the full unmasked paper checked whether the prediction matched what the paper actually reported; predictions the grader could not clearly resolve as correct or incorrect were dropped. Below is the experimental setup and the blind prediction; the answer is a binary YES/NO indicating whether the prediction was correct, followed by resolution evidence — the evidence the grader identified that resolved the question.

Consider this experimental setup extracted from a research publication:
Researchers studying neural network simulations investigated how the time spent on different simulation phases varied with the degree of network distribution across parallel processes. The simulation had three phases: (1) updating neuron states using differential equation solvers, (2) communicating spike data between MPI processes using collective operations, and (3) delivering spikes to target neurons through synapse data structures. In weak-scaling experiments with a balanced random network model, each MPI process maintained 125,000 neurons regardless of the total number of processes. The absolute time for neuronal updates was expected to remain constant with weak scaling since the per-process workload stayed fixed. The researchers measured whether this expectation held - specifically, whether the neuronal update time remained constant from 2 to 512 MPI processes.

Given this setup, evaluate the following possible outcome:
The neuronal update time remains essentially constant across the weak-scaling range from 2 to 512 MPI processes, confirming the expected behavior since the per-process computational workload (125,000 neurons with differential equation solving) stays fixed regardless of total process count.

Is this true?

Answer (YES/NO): YES